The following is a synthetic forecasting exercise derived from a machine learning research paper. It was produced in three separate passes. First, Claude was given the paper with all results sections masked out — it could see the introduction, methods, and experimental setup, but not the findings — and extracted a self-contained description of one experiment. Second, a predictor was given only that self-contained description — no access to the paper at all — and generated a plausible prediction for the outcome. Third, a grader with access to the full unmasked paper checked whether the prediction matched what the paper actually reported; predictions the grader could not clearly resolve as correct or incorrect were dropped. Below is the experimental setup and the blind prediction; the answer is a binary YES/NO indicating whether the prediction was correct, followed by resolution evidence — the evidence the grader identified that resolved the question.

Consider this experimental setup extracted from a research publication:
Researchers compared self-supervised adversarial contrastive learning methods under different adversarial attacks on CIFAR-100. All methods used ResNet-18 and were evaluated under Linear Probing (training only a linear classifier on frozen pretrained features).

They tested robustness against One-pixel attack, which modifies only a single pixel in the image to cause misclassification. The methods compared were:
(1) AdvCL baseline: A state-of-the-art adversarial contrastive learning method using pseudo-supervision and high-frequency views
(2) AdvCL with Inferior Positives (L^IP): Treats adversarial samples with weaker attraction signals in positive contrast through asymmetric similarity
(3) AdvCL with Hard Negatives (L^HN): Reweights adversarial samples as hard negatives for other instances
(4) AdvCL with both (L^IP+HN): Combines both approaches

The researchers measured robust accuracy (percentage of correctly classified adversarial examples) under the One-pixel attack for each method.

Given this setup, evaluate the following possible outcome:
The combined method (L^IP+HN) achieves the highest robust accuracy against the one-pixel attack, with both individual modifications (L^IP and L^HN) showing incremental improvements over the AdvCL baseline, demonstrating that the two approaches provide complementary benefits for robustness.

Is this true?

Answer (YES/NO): NO